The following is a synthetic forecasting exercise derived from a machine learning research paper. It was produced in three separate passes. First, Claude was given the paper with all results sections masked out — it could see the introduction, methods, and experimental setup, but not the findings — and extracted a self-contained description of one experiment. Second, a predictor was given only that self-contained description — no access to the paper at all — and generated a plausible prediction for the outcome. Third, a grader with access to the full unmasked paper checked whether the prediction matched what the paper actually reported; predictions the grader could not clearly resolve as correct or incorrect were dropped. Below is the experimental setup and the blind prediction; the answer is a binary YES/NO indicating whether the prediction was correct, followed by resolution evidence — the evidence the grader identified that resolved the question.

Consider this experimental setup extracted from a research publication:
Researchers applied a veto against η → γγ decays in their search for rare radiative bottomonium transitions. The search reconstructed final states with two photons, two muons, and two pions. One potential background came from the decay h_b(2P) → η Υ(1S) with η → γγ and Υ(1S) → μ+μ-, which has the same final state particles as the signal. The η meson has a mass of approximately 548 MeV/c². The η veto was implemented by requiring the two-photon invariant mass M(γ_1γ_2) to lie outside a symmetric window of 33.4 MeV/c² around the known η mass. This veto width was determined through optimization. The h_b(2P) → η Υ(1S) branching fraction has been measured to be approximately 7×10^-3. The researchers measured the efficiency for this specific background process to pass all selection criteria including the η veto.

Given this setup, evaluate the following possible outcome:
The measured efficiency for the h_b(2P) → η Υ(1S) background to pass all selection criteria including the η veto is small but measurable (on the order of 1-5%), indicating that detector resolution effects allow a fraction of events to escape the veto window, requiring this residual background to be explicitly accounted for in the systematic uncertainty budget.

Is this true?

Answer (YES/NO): NO